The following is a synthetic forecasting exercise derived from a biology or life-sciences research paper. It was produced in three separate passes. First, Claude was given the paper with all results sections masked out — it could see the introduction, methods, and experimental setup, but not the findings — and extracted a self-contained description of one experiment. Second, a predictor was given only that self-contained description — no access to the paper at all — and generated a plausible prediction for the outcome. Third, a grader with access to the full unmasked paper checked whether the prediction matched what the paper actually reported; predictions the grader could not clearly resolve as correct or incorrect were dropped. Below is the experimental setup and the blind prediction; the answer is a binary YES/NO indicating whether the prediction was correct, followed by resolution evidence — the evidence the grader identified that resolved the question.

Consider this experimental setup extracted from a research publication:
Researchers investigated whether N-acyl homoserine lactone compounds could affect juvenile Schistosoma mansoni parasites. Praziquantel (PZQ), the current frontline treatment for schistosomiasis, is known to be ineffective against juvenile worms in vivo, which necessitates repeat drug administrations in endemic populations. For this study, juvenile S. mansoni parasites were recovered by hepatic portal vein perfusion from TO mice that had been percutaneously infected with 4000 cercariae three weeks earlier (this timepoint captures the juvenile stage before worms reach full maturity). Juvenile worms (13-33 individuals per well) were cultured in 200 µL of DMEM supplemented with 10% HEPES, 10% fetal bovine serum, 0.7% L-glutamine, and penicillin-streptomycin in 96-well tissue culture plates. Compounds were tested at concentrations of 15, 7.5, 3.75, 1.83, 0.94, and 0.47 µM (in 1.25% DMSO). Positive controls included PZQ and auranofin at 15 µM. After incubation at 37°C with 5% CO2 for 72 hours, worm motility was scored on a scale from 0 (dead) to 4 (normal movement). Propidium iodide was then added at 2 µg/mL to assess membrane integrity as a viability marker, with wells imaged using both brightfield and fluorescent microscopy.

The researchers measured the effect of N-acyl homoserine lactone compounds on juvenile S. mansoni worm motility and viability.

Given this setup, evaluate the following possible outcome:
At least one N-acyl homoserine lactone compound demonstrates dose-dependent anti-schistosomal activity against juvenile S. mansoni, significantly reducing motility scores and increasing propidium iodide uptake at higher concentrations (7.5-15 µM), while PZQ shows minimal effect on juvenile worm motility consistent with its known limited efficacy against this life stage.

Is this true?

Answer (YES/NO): NO